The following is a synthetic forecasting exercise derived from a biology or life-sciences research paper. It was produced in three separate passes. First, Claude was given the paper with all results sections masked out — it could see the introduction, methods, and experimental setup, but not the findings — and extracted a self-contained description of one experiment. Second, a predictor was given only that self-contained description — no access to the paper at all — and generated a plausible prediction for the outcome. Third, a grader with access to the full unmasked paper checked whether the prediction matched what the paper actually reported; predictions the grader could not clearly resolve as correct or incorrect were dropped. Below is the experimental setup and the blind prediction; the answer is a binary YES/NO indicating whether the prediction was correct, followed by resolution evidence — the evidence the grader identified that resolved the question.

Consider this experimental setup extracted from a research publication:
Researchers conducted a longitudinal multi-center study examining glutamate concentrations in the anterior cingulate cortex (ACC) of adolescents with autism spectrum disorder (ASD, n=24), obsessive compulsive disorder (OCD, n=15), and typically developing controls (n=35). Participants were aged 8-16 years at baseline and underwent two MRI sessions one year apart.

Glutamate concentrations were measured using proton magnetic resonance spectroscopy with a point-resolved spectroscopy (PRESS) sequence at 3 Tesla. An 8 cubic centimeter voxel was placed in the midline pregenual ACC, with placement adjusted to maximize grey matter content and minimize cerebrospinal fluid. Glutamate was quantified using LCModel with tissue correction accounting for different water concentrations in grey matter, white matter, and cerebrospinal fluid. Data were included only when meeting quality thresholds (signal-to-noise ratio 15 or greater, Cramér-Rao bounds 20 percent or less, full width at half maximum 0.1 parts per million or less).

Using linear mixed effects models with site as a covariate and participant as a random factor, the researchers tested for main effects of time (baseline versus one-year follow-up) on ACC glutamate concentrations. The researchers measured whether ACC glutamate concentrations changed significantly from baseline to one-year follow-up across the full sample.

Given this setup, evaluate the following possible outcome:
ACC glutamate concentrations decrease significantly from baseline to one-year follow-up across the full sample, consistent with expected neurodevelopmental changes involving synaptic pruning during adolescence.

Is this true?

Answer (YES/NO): NO